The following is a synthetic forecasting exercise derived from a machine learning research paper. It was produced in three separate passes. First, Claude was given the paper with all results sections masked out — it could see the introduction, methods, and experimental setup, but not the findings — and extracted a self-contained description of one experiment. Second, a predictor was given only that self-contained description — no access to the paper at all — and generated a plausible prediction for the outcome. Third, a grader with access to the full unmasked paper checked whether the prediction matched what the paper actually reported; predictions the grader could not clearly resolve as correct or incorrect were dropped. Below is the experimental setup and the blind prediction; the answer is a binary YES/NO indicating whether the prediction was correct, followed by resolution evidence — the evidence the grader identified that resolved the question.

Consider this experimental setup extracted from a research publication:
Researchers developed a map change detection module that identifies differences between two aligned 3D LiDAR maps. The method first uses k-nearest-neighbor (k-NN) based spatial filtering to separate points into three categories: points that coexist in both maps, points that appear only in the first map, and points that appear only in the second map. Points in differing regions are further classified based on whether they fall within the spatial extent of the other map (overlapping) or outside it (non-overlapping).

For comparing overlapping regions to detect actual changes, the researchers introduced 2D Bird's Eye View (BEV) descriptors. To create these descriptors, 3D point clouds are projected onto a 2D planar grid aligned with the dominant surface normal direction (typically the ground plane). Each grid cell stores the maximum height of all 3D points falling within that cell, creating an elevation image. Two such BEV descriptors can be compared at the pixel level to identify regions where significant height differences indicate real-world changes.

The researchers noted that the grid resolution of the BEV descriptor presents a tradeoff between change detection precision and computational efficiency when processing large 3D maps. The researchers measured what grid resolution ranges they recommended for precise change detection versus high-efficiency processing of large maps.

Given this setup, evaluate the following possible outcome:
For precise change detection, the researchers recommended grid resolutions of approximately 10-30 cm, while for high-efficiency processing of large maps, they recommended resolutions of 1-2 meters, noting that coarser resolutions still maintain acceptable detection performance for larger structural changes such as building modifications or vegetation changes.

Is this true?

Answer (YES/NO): NO